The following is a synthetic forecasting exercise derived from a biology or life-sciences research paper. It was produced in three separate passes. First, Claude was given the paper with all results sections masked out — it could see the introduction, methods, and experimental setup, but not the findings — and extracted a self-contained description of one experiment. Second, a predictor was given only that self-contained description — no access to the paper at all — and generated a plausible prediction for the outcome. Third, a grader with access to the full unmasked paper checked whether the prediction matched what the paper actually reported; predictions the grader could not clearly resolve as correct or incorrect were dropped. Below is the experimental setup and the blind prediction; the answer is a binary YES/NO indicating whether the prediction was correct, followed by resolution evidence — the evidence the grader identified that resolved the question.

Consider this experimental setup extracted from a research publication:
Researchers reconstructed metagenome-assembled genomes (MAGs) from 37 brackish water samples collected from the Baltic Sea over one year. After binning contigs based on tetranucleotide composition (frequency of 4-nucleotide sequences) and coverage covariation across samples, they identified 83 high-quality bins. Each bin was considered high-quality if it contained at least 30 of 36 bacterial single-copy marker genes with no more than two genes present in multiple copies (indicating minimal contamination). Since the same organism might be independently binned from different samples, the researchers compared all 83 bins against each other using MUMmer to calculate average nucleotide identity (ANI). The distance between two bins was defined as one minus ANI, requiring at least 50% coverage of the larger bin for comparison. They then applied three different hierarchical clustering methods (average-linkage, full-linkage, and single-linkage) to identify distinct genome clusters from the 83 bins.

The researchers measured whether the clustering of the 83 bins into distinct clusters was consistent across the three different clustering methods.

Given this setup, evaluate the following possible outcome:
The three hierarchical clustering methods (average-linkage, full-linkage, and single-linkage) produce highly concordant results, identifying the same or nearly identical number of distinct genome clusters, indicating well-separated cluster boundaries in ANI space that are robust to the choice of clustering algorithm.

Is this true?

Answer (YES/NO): YES